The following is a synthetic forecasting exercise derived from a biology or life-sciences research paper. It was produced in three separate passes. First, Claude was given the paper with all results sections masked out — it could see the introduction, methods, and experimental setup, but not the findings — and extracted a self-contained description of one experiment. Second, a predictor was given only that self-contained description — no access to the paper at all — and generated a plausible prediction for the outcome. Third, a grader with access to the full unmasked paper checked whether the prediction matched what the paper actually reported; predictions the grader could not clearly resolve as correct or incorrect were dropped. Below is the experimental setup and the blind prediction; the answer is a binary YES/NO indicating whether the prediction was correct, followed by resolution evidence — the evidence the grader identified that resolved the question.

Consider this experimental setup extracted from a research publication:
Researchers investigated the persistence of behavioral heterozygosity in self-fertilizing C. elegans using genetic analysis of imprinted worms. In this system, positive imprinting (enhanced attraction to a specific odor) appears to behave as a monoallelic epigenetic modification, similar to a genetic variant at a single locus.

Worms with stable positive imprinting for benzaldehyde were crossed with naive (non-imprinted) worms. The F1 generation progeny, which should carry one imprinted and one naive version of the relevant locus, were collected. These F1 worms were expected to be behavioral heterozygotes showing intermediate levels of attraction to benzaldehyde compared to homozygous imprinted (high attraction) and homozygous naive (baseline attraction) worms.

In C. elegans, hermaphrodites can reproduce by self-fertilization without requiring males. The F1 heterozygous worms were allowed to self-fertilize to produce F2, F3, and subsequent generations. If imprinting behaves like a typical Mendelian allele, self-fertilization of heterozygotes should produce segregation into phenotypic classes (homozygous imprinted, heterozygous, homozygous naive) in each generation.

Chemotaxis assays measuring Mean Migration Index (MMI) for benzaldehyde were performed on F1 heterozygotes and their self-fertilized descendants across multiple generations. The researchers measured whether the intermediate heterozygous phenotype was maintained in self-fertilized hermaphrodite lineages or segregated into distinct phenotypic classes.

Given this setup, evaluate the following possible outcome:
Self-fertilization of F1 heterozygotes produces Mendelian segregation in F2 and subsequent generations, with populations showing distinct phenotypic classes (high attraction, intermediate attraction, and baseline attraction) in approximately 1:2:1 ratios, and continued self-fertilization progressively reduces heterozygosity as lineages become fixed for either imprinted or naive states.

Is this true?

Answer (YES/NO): NO